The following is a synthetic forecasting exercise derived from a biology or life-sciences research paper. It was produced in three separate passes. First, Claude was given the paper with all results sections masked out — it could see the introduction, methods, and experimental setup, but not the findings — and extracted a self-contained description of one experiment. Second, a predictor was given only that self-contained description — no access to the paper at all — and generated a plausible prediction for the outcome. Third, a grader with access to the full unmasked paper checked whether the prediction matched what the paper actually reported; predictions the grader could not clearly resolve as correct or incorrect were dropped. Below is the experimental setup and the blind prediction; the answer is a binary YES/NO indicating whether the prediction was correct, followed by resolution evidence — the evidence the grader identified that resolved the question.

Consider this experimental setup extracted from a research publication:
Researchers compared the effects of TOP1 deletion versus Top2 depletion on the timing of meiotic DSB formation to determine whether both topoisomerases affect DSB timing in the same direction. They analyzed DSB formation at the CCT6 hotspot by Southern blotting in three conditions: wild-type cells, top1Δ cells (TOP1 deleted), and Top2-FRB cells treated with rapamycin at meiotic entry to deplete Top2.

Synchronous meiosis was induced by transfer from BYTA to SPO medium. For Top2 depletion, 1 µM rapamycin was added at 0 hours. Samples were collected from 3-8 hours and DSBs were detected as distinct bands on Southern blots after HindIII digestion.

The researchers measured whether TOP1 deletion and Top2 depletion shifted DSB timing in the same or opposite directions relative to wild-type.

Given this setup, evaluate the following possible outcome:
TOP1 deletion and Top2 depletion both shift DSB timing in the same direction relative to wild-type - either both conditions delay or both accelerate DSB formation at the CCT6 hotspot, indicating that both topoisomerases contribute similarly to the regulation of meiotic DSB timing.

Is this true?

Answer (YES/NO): NO